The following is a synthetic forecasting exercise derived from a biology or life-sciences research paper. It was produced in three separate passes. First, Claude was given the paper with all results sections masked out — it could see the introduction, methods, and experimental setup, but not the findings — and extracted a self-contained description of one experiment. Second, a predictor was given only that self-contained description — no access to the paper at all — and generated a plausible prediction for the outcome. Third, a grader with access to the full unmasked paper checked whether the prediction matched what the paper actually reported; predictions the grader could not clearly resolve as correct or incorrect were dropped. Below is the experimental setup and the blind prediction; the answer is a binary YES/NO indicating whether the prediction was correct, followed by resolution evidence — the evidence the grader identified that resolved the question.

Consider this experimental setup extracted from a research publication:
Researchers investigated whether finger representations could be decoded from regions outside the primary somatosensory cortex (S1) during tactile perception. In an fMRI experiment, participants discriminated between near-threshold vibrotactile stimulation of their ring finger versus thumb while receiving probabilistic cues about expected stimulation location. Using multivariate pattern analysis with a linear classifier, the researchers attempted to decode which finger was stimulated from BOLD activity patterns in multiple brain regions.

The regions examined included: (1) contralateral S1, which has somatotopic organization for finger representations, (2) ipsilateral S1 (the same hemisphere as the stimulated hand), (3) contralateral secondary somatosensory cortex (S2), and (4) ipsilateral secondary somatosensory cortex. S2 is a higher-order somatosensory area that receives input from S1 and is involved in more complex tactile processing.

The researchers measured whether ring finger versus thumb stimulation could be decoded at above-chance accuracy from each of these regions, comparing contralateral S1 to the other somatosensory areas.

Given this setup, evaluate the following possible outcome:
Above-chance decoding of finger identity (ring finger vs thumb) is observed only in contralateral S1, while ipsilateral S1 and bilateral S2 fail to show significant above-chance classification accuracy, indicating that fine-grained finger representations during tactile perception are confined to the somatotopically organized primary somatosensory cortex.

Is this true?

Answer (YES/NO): YES